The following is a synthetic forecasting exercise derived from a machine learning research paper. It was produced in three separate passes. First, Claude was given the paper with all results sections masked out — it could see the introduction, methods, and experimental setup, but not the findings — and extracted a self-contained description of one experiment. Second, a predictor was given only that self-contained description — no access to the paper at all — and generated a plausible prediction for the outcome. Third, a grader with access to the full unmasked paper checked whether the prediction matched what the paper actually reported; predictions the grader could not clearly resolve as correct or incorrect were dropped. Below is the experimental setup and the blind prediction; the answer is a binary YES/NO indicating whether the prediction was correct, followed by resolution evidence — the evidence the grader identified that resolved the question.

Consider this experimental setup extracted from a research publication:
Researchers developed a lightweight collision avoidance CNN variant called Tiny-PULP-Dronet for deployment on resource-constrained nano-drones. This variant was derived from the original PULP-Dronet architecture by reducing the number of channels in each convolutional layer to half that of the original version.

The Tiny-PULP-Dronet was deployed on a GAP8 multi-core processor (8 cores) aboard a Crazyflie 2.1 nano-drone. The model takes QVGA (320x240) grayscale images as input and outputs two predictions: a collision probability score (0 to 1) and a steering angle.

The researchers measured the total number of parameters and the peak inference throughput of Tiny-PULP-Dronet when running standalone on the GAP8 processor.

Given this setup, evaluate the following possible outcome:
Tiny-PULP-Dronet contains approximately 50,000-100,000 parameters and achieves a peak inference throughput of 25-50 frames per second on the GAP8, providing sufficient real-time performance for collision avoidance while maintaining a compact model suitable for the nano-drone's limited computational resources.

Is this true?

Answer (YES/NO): NO